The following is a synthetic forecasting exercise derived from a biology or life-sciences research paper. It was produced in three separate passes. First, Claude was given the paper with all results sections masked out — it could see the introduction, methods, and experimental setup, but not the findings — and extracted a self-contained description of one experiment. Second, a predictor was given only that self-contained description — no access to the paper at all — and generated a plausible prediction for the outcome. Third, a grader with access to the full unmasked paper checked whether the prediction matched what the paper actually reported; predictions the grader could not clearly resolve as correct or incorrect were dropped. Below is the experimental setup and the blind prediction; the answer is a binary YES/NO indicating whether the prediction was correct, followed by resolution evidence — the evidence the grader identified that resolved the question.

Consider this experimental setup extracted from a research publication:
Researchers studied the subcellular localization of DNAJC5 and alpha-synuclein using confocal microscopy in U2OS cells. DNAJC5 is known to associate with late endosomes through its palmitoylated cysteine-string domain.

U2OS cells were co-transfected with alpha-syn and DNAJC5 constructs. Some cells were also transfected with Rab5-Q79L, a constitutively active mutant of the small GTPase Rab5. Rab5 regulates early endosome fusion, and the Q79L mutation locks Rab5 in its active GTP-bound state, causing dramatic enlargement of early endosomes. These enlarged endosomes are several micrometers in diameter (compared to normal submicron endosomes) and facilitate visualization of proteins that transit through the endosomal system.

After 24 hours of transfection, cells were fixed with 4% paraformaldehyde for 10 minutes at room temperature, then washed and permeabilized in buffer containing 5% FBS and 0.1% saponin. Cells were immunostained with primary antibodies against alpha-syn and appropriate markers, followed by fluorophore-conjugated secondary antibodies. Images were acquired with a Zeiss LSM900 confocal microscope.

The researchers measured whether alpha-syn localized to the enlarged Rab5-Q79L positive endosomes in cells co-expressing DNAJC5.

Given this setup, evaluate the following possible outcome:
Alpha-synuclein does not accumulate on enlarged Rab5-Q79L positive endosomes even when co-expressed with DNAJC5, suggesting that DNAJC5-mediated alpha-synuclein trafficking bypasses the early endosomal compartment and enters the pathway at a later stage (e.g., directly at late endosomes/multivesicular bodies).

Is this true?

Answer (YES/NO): NO